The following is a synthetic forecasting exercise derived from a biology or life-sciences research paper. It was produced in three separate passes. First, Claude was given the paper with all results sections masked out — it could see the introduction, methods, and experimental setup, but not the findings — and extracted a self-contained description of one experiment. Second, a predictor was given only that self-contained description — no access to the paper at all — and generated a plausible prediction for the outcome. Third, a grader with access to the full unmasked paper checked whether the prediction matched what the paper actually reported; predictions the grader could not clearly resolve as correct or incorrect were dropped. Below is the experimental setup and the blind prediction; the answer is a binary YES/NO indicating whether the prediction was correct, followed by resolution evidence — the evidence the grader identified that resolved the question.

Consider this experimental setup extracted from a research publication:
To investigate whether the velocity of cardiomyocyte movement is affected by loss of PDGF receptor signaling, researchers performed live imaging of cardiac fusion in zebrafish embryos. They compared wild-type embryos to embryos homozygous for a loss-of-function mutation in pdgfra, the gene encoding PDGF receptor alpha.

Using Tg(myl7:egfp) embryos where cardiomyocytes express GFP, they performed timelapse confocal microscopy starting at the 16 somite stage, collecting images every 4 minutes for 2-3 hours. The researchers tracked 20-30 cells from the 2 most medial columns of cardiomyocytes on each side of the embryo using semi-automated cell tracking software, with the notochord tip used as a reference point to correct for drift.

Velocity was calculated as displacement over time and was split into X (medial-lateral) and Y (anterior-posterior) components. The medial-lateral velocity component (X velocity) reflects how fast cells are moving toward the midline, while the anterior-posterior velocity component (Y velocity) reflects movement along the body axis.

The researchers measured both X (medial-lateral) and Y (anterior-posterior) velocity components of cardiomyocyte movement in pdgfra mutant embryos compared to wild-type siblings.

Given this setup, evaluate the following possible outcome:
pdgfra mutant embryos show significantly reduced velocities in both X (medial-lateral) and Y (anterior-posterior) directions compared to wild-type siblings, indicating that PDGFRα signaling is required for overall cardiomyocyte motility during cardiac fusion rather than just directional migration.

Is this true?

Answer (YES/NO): NO